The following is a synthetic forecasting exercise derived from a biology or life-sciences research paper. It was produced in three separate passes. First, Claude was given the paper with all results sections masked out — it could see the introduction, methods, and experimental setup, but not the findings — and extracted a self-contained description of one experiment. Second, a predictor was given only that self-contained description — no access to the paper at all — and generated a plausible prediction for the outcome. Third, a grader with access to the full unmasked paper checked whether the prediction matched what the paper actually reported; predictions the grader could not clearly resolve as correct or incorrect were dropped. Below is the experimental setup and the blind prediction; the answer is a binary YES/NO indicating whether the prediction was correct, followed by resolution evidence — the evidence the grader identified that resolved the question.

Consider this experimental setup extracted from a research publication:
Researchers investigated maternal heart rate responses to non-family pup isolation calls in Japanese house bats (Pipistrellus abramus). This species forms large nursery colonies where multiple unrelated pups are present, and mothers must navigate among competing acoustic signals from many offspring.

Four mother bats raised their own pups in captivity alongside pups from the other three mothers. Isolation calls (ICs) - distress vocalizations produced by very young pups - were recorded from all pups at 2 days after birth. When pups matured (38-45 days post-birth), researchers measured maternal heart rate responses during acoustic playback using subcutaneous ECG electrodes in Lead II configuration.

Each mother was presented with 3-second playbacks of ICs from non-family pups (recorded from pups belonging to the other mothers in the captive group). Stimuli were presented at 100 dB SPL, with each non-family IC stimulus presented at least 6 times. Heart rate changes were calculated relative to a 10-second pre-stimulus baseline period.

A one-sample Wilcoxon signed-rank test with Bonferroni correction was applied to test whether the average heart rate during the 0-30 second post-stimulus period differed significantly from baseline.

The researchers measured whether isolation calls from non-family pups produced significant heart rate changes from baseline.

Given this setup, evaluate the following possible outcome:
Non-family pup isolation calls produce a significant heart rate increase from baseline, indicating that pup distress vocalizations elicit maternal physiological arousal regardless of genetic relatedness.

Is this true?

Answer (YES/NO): NO